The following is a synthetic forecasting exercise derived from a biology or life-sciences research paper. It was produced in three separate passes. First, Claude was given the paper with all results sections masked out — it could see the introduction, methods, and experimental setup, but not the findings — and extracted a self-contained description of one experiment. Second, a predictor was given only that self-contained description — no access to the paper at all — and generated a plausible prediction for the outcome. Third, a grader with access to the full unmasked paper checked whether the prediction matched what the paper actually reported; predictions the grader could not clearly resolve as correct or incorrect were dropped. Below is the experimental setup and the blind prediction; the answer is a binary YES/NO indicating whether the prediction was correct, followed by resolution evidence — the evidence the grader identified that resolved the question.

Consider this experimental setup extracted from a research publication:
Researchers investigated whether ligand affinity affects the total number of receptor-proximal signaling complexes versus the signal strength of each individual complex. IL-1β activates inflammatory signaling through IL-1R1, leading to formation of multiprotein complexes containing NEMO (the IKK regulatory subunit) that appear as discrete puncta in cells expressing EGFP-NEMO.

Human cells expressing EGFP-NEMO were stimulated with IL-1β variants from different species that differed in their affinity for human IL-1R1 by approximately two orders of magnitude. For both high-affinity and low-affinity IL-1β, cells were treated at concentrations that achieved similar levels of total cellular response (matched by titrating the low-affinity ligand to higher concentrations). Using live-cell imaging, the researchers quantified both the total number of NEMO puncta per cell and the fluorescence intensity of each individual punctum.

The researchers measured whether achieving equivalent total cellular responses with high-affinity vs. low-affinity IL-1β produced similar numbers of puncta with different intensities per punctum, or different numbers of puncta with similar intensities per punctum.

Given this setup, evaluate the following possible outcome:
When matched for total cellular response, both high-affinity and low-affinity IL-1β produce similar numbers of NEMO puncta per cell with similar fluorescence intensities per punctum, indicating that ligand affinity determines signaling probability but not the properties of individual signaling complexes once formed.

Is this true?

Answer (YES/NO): YES